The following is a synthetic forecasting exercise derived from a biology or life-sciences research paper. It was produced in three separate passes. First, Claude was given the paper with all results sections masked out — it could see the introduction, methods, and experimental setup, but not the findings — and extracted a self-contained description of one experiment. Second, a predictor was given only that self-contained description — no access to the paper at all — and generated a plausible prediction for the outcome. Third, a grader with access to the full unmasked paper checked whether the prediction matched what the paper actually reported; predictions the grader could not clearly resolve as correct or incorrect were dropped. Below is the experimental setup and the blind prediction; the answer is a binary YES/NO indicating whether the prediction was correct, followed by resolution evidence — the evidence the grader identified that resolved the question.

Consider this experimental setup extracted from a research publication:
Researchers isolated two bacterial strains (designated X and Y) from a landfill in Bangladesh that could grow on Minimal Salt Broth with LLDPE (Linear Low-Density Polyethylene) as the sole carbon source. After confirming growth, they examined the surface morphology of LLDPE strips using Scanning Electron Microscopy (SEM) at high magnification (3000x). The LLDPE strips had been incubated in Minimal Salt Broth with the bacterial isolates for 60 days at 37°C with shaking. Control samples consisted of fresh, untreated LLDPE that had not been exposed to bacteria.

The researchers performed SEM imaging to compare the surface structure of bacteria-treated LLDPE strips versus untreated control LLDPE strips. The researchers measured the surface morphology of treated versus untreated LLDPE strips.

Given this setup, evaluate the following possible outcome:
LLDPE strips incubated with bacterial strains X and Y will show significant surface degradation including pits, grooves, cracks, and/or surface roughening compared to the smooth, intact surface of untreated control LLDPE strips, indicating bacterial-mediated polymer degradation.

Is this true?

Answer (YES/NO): YES